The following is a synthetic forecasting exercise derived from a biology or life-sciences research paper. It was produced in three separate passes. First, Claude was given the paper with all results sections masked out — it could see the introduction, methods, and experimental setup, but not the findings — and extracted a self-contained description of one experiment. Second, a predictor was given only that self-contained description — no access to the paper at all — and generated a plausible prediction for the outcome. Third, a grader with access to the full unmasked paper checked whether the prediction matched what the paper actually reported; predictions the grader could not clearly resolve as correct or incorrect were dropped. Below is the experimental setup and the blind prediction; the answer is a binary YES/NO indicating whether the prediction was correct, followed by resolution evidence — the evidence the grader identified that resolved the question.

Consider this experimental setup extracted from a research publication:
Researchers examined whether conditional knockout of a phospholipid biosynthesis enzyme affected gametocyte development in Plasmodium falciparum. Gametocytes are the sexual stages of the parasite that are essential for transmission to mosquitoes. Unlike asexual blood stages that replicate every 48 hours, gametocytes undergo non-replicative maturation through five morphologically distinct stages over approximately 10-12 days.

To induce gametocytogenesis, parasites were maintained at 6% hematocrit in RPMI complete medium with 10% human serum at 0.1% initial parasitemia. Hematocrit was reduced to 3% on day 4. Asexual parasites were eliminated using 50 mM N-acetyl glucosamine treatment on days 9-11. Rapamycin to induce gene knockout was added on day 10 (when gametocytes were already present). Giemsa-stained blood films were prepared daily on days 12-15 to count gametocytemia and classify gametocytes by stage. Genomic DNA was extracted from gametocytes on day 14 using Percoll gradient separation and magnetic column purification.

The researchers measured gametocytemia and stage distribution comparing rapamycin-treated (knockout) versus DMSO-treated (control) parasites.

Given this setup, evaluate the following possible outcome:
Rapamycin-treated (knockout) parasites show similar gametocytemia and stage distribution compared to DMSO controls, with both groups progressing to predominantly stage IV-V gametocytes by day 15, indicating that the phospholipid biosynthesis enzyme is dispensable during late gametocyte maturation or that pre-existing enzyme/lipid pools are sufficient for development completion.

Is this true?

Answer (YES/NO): YES